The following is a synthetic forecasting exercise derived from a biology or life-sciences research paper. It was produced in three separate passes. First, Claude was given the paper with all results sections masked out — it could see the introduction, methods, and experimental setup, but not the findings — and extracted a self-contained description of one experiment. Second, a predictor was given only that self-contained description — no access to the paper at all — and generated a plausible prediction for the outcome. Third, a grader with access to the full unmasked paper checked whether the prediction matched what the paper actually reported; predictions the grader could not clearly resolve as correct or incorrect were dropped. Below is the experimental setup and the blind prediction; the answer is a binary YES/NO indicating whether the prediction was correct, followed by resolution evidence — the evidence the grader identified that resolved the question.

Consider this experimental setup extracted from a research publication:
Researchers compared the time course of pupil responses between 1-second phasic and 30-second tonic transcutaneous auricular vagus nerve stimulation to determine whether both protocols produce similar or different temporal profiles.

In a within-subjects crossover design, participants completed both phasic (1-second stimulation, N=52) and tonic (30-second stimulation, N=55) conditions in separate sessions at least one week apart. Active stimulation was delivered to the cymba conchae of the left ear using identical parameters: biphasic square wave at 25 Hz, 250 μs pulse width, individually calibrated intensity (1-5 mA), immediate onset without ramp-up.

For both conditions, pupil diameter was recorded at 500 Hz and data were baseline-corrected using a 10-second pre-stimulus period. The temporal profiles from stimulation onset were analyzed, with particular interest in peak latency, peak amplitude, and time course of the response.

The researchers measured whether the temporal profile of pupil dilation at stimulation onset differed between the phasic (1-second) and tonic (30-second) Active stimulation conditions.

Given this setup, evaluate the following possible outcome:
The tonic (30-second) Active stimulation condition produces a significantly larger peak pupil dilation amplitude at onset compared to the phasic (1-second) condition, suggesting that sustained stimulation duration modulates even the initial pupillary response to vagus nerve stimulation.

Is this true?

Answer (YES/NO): NO